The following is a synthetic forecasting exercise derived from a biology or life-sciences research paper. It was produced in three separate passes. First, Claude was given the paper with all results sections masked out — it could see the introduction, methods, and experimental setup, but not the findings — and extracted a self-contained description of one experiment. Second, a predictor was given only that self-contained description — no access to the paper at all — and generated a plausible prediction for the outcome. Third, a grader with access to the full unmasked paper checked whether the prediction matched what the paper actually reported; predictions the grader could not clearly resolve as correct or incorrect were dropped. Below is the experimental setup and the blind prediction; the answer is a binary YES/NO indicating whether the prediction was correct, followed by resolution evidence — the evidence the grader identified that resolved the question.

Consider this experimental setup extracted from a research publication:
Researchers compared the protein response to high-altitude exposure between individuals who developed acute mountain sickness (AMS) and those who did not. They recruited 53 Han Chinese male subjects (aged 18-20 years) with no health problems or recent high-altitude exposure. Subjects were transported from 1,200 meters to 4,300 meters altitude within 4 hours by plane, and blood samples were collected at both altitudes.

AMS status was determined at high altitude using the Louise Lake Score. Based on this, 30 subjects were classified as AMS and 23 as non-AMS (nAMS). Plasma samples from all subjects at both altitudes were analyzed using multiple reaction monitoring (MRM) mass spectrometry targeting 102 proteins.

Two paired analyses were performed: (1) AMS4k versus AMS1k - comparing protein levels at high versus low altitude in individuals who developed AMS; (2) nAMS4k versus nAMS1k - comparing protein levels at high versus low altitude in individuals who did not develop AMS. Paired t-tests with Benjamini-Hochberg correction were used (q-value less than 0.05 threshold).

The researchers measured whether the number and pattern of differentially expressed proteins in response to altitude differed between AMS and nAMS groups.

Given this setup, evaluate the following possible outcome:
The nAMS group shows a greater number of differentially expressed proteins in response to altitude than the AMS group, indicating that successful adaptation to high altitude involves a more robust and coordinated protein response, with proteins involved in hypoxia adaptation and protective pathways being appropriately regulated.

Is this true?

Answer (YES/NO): YES